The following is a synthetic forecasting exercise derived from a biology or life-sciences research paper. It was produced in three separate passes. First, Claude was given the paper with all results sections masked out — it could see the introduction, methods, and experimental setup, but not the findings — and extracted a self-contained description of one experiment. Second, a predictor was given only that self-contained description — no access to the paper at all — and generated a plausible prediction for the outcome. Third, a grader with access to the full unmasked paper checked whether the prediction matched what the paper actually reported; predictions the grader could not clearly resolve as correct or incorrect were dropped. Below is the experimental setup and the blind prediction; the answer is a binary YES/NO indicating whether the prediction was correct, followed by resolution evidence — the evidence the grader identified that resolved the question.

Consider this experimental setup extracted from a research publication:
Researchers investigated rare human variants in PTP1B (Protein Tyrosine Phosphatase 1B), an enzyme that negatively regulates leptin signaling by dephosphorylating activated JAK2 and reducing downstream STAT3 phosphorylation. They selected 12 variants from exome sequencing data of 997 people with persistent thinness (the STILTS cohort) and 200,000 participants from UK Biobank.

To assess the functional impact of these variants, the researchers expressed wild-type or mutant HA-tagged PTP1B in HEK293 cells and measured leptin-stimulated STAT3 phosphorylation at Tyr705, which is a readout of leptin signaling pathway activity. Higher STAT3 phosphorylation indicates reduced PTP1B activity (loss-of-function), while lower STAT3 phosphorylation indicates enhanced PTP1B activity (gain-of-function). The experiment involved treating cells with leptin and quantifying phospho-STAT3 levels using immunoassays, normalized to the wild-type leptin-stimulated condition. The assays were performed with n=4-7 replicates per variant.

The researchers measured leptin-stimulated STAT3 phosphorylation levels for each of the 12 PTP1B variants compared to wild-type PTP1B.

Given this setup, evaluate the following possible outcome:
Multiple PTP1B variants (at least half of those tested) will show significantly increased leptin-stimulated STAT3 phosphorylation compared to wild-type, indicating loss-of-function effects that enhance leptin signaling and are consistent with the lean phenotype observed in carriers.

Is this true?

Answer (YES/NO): NO